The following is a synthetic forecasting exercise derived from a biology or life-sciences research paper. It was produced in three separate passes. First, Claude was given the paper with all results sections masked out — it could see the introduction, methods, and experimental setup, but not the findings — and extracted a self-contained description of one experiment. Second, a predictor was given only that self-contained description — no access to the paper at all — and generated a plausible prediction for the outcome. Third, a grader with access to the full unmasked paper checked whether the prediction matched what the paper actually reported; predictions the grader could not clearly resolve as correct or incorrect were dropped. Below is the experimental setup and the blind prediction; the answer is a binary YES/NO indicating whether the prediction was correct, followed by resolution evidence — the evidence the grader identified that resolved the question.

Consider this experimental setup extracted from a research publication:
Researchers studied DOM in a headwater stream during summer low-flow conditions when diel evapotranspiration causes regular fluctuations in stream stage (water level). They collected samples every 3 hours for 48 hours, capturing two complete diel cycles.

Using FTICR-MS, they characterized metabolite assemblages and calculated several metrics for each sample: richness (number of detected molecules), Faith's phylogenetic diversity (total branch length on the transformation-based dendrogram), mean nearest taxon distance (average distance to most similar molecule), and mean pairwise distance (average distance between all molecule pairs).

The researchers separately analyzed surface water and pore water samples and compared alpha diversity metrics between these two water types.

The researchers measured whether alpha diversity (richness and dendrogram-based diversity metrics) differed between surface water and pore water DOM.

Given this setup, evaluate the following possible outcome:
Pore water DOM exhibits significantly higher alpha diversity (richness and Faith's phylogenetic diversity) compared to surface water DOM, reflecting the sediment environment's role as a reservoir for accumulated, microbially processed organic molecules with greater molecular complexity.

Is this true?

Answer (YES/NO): NO